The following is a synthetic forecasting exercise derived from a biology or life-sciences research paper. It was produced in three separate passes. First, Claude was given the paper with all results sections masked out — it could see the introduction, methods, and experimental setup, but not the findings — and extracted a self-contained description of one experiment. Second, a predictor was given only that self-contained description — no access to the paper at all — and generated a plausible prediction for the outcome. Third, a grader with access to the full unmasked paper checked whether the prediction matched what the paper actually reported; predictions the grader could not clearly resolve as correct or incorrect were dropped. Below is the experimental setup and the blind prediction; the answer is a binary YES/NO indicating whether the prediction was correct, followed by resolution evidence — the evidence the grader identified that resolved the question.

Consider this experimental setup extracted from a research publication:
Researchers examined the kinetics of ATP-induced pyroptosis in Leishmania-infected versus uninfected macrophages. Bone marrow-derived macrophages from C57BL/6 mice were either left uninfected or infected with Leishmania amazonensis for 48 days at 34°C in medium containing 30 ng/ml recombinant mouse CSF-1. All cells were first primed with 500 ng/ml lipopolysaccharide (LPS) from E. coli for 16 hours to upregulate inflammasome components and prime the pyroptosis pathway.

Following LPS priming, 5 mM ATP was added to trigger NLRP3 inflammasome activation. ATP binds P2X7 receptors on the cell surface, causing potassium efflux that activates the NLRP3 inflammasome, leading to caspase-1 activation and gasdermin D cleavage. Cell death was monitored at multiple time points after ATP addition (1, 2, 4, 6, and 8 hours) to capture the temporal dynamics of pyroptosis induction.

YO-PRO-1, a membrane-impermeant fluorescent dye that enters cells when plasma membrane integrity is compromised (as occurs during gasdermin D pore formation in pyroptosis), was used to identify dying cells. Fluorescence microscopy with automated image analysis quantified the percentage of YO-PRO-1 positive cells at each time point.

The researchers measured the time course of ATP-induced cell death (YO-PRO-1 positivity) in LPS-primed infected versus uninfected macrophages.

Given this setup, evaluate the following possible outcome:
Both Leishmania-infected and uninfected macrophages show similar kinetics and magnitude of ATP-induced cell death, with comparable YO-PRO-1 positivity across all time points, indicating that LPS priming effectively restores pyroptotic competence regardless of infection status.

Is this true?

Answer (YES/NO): NO